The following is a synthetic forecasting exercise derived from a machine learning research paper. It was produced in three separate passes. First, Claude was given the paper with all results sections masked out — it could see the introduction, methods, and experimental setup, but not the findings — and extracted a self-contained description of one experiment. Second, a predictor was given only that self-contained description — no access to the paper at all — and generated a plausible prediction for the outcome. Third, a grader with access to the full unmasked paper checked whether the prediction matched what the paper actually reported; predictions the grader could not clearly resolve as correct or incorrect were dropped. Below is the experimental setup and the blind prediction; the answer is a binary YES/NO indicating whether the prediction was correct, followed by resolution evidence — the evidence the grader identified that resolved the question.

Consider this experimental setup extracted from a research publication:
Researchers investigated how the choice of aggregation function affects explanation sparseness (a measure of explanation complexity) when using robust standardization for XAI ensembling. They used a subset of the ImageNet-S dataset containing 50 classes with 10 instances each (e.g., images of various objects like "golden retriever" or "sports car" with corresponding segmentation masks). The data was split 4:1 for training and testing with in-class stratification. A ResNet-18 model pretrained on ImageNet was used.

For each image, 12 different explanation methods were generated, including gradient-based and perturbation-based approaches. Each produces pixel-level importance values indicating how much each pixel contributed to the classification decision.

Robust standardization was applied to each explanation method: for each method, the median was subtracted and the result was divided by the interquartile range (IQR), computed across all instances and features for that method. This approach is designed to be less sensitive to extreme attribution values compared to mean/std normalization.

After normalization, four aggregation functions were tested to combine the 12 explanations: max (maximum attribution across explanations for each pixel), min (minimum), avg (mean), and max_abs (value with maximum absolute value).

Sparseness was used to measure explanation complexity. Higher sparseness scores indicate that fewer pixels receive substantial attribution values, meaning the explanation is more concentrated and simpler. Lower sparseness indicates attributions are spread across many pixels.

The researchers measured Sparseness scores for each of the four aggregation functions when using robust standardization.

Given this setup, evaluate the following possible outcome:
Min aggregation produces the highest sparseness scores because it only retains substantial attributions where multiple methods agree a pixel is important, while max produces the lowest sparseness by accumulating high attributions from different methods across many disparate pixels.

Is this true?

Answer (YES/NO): NO